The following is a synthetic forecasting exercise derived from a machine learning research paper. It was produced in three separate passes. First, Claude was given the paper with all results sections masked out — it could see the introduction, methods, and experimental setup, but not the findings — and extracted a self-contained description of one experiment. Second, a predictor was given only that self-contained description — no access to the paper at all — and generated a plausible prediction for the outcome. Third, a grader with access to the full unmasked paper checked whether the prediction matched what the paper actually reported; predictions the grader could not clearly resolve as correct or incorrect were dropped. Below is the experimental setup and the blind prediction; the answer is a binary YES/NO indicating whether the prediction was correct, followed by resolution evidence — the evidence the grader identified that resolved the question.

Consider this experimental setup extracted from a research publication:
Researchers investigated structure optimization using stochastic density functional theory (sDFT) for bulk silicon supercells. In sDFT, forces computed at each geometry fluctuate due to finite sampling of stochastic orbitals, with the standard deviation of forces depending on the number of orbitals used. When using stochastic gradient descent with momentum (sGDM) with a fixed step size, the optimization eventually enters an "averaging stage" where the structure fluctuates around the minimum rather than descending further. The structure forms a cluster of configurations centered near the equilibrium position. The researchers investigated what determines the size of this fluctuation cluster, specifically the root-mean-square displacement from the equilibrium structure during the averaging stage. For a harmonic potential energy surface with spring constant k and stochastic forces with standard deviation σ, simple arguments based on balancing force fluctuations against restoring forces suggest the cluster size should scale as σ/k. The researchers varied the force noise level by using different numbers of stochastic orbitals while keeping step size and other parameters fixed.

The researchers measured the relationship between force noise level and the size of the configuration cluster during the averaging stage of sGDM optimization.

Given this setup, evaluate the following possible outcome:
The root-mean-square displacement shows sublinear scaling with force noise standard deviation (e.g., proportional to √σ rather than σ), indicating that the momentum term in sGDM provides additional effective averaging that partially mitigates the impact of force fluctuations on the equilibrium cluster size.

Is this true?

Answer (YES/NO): NO